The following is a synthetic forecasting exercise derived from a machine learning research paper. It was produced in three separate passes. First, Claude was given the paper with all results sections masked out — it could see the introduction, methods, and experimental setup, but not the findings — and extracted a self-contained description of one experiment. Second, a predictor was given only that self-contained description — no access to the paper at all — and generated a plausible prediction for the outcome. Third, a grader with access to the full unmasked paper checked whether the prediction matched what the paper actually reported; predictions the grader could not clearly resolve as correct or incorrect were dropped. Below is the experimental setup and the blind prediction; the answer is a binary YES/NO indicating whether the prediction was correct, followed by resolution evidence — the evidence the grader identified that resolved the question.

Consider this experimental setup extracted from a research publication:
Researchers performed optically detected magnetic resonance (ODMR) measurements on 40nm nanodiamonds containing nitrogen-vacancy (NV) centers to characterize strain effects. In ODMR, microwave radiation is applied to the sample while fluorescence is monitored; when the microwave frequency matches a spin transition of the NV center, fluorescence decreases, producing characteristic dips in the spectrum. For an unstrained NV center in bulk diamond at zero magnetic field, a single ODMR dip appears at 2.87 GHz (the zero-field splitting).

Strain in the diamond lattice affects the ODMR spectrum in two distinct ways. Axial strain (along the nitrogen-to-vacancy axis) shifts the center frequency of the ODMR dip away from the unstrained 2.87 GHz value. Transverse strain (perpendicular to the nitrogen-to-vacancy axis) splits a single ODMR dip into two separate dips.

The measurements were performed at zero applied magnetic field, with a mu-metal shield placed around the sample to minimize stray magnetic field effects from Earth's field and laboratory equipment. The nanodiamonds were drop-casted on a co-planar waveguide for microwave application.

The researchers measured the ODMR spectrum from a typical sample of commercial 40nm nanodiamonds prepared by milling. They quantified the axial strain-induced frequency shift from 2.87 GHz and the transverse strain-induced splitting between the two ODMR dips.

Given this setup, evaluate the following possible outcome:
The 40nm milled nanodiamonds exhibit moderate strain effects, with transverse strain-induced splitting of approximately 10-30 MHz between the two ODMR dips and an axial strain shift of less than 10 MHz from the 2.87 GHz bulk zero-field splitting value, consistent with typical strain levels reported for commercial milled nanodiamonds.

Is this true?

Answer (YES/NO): YES